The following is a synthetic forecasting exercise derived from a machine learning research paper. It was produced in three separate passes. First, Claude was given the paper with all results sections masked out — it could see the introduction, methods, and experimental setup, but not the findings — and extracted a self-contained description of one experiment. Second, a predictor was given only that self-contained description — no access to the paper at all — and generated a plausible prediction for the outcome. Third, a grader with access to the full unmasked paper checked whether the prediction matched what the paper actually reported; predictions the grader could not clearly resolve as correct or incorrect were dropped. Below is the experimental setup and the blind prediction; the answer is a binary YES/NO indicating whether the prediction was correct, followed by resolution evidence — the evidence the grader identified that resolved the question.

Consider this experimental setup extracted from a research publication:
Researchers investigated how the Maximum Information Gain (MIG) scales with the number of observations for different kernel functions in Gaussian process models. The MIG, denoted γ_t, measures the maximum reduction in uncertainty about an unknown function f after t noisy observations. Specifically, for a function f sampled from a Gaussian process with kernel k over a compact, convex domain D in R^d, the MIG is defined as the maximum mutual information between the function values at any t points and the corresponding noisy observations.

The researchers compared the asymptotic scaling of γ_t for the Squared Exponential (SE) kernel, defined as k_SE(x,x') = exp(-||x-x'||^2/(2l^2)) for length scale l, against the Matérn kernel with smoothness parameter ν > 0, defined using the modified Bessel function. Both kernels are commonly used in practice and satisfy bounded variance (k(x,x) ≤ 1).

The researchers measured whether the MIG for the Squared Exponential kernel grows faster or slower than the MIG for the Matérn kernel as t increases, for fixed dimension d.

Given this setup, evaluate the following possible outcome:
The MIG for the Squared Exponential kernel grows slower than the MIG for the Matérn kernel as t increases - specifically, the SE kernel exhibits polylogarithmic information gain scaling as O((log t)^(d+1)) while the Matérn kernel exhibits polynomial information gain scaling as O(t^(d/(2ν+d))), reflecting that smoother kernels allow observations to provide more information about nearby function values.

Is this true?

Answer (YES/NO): NO